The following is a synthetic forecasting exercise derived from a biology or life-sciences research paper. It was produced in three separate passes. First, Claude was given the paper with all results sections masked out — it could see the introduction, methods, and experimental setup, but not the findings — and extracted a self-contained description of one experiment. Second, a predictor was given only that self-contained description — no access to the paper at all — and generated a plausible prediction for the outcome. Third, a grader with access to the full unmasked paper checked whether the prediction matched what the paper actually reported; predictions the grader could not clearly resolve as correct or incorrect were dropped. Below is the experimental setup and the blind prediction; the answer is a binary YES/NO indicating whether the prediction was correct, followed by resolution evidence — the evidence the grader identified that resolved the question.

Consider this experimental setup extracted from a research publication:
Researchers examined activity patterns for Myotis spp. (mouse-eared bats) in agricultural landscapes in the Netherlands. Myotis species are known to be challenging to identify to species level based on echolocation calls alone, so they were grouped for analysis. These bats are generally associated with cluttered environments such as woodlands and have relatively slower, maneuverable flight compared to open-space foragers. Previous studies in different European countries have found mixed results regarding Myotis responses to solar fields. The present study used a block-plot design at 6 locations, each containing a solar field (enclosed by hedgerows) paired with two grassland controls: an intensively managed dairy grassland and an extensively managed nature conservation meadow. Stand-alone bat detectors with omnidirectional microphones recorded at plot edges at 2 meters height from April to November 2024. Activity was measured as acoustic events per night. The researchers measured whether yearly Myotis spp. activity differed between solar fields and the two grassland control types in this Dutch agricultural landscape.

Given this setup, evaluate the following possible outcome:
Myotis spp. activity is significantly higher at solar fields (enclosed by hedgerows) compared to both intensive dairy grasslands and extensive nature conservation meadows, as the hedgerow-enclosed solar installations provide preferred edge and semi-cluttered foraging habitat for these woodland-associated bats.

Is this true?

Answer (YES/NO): NO